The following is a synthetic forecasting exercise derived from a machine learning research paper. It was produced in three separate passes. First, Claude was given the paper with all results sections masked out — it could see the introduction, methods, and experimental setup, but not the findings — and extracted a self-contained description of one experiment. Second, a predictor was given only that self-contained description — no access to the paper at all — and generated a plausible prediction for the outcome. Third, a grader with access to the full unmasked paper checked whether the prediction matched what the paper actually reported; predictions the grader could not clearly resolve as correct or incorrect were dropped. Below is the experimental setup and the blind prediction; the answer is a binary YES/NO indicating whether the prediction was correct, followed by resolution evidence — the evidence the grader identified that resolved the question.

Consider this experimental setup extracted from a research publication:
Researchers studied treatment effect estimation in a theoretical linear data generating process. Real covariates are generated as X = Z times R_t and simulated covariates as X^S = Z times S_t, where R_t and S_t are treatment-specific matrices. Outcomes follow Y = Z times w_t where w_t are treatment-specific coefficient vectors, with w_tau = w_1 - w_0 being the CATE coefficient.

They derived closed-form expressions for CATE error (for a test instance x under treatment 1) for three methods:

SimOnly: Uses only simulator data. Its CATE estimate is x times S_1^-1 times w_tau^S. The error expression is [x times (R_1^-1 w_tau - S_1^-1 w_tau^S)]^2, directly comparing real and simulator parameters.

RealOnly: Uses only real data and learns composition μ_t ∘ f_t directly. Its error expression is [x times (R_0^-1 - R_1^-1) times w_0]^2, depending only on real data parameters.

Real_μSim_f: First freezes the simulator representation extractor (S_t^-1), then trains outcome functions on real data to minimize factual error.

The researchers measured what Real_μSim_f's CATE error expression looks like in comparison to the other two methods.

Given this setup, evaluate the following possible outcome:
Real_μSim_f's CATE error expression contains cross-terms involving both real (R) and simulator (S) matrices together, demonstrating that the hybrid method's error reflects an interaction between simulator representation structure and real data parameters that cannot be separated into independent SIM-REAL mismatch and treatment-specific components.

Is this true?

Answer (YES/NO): YES